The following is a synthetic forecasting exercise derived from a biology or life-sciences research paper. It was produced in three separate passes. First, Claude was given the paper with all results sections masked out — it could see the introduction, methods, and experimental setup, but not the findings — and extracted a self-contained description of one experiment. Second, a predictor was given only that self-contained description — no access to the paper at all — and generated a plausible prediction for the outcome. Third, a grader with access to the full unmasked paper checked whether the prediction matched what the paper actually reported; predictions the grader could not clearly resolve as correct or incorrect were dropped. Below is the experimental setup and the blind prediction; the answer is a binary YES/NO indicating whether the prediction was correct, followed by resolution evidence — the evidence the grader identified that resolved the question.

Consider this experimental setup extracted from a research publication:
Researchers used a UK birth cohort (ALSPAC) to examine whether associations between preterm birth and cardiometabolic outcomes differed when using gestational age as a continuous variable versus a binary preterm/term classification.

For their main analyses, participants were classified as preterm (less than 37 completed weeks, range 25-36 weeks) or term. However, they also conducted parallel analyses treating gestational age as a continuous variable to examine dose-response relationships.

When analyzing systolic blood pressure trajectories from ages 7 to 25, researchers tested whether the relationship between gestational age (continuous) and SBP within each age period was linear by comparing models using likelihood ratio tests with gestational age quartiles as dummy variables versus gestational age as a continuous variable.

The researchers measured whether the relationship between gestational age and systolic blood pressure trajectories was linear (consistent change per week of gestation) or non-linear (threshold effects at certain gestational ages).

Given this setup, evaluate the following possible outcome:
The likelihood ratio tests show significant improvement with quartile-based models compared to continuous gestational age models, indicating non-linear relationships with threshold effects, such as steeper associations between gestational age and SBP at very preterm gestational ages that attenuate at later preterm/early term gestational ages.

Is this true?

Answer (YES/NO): NO